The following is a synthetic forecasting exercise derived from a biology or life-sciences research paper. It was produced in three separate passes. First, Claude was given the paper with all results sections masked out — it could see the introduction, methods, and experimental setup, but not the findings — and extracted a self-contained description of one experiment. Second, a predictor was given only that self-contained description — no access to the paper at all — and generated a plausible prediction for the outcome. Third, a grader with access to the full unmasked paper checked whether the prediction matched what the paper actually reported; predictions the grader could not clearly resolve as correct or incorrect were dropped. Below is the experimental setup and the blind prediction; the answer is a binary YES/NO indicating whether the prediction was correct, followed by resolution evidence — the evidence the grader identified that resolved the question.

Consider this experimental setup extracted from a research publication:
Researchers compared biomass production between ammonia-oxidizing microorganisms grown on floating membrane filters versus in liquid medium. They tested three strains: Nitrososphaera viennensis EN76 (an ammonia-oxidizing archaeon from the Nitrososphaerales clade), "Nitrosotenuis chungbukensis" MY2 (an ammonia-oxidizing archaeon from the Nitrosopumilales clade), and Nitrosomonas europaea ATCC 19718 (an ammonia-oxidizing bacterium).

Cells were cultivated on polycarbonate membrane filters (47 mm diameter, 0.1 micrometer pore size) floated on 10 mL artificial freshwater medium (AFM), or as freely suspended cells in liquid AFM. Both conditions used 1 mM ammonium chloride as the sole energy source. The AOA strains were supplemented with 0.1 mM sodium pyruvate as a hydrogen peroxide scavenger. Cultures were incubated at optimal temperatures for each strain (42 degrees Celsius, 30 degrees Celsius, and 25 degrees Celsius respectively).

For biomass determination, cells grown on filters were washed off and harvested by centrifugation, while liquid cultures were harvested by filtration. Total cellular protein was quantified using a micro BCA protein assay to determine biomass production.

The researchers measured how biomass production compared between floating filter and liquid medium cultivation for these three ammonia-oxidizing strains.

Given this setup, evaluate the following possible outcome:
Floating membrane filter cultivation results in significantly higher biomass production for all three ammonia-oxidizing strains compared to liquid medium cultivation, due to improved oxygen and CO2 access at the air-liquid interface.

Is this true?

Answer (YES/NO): NO